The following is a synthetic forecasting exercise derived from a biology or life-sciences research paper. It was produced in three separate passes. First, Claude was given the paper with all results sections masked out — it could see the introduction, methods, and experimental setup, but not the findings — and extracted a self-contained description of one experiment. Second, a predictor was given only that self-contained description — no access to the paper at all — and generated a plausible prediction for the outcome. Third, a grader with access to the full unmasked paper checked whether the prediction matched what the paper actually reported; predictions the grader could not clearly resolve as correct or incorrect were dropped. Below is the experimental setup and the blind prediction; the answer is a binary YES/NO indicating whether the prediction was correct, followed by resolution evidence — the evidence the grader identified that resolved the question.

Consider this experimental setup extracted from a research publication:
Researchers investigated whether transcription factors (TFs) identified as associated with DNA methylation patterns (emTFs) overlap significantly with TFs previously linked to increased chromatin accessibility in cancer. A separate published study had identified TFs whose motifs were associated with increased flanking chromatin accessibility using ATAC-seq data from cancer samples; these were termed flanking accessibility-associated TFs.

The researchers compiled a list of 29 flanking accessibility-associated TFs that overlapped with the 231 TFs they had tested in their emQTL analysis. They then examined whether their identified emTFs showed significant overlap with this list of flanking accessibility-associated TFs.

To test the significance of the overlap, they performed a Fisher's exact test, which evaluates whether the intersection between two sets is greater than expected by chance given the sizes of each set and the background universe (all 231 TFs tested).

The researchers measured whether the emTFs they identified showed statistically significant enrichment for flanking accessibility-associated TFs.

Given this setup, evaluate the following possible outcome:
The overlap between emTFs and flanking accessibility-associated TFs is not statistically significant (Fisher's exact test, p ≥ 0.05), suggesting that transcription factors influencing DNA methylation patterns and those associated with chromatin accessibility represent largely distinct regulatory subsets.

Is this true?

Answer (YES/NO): NO